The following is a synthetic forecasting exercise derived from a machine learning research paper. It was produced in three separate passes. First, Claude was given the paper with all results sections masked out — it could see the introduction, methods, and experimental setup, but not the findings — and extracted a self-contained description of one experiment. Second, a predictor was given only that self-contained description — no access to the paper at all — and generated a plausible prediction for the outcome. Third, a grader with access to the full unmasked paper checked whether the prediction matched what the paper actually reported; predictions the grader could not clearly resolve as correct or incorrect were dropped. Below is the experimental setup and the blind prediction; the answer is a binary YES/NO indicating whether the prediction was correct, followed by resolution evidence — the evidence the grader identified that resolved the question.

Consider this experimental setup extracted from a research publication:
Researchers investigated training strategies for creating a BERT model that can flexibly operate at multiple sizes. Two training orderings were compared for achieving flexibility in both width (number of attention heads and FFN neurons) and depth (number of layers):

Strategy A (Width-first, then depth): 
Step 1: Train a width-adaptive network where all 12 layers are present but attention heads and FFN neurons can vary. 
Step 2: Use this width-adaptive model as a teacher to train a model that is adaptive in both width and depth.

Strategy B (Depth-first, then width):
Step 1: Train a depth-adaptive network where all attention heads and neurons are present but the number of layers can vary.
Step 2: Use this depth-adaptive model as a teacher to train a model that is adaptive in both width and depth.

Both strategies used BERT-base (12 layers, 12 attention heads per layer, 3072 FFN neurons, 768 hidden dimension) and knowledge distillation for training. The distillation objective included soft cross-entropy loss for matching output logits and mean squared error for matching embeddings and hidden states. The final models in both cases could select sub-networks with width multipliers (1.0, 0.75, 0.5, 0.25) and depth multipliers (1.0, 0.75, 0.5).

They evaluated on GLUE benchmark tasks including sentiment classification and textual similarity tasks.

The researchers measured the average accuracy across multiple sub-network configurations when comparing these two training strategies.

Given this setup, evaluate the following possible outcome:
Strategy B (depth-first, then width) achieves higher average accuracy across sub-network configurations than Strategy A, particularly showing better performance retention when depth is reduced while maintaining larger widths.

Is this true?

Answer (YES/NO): NO